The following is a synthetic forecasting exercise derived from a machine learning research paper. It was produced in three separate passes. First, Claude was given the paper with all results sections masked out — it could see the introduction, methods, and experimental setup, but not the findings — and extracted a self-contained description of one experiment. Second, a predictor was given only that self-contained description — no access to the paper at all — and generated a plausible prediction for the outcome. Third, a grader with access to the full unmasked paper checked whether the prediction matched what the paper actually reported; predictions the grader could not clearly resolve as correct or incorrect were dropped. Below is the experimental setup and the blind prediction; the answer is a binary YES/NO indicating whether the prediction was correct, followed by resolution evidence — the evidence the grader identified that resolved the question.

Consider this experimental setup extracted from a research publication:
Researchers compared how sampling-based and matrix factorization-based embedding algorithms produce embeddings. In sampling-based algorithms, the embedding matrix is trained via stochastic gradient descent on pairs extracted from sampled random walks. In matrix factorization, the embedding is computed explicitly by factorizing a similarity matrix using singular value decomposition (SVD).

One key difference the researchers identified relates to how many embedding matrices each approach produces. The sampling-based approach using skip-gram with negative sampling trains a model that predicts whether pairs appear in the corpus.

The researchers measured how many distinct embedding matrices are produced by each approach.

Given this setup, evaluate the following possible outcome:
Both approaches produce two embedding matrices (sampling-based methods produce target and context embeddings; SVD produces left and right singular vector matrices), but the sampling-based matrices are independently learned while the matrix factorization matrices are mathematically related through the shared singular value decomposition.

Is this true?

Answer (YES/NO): NO